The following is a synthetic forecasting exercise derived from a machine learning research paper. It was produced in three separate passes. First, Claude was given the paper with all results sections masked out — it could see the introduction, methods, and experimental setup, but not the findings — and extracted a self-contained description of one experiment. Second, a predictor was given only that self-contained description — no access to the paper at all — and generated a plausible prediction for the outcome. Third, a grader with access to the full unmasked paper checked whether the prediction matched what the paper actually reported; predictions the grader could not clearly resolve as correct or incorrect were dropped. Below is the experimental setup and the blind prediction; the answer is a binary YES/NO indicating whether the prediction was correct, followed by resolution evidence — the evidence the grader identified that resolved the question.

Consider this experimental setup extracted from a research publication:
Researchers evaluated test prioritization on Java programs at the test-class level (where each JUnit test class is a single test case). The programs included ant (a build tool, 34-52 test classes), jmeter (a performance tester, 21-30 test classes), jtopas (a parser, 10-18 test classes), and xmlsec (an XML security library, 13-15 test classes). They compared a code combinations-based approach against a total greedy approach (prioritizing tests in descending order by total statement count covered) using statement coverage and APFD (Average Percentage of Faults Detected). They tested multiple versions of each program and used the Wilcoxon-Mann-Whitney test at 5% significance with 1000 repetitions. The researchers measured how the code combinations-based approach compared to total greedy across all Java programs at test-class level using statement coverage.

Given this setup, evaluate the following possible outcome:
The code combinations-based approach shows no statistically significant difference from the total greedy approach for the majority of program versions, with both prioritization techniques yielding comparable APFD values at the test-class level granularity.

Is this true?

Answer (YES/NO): NO